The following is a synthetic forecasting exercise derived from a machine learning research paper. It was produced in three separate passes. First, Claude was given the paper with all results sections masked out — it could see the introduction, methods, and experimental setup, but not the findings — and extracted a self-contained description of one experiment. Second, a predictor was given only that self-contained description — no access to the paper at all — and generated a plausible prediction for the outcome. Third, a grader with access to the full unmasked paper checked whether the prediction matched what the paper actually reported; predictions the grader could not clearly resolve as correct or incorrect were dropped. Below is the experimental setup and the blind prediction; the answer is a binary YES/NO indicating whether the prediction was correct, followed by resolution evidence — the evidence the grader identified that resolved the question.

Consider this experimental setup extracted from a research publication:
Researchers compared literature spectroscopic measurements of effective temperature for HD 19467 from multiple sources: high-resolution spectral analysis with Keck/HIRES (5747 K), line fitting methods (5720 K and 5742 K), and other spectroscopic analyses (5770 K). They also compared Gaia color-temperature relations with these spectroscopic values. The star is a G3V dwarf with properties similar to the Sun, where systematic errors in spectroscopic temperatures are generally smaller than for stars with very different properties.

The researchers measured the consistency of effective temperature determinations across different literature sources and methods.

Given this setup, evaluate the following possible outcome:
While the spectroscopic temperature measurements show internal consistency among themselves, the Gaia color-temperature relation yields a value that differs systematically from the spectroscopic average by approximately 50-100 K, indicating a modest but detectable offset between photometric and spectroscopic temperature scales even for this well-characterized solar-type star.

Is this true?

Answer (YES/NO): NO